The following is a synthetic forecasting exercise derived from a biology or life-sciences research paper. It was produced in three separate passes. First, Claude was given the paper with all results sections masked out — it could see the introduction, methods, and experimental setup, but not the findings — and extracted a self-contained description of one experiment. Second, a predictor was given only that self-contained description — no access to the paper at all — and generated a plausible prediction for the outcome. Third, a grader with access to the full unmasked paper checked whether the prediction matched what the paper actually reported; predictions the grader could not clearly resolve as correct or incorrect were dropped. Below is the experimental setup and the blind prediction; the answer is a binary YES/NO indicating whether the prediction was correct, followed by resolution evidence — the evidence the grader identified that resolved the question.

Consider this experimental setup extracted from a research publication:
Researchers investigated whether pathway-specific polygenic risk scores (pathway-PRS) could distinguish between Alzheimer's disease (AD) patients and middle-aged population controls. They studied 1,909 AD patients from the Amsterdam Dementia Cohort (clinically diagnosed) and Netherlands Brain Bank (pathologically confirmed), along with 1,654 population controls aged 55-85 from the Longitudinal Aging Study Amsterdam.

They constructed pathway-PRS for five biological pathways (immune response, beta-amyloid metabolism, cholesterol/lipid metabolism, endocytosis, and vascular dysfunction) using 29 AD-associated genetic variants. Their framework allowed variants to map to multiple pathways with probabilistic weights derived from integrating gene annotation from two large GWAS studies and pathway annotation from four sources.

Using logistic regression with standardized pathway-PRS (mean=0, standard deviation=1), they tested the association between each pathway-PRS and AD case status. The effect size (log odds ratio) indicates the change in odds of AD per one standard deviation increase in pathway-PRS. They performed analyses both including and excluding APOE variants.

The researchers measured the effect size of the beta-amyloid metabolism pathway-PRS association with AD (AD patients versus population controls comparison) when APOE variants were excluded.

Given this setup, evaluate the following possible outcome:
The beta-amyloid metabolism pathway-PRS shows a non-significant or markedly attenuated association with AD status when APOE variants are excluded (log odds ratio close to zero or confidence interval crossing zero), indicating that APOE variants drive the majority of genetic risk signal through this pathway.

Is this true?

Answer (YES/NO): NO